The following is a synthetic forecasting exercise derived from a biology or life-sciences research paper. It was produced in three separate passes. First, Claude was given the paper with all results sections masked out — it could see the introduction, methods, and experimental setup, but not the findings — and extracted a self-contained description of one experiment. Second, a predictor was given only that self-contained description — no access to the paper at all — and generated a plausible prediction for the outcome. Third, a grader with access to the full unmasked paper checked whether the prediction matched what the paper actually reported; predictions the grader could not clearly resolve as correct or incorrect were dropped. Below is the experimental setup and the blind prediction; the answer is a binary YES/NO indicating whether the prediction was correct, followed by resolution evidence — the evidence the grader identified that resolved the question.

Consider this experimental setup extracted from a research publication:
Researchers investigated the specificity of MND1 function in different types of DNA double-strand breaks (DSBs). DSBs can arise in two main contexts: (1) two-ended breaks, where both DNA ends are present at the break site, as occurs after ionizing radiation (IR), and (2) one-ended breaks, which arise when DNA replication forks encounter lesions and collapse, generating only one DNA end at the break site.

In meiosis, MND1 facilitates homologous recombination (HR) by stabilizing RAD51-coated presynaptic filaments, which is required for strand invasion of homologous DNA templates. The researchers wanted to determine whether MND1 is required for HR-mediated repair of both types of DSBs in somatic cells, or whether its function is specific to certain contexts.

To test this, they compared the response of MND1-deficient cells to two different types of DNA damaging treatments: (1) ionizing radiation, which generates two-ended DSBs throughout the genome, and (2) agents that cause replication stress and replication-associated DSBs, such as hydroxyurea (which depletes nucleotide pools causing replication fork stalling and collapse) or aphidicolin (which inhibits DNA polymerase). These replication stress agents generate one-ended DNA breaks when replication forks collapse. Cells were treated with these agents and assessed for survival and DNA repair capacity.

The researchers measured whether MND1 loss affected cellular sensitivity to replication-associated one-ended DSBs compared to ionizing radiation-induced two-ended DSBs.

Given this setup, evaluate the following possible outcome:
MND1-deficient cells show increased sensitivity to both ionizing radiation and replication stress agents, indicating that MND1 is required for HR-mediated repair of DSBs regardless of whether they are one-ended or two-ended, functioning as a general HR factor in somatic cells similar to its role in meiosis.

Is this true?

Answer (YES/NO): NO